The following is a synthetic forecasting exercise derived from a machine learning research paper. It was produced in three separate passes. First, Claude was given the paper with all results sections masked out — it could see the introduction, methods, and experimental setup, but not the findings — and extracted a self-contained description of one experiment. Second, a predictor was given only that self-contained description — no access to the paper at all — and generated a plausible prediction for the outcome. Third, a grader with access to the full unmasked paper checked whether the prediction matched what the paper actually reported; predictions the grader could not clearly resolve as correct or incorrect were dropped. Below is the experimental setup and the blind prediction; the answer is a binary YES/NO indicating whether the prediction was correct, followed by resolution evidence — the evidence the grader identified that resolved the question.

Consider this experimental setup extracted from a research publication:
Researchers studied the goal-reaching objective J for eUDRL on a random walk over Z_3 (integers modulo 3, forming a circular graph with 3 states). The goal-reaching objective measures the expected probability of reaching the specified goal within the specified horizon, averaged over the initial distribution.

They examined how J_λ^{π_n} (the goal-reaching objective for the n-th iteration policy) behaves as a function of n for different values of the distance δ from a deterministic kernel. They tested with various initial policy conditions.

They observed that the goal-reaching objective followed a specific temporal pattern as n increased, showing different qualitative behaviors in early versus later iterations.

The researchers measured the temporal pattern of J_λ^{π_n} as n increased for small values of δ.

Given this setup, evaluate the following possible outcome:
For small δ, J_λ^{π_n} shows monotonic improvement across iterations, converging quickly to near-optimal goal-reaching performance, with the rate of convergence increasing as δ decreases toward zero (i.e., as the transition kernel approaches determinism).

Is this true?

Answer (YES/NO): NO